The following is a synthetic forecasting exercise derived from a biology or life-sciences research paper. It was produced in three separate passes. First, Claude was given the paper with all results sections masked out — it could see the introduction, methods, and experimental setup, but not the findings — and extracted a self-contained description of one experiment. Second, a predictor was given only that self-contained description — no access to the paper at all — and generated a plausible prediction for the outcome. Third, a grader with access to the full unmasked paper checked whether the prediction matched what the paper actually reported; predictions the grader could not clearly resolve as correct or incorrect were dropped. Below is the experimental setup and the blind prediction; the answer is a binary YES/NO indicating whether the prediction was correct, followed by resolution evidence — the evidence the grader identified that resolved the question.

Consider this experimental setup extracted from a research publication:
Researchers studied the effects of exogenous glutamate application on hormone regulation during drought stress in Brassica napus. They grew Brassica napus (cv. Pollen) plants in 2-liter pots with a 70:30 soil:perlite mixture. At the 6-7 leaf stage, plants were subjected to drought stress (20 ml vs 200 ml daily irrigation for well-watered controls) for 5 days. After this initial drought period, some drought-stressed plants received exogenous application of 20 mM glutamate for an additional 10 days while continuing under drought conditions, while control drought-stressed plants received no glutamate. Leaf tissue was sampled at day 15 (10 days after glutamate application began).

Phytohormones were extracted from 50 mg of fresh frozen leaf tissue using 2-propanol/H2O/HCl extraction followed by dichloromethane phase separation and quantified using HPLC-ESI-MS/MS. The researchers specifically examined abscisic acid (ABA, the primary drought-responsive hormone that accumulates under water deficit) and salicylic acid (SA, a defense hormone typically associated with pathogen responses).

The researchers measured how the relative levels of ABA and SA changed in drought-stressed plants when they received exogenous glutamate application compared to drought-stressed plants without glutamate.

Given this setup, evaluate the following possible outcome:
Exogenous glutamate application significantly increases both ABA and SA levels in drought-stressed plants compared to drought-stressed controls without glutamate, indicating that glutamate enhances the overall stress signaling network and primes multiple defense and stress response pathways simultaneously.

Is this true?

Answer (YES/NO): NO